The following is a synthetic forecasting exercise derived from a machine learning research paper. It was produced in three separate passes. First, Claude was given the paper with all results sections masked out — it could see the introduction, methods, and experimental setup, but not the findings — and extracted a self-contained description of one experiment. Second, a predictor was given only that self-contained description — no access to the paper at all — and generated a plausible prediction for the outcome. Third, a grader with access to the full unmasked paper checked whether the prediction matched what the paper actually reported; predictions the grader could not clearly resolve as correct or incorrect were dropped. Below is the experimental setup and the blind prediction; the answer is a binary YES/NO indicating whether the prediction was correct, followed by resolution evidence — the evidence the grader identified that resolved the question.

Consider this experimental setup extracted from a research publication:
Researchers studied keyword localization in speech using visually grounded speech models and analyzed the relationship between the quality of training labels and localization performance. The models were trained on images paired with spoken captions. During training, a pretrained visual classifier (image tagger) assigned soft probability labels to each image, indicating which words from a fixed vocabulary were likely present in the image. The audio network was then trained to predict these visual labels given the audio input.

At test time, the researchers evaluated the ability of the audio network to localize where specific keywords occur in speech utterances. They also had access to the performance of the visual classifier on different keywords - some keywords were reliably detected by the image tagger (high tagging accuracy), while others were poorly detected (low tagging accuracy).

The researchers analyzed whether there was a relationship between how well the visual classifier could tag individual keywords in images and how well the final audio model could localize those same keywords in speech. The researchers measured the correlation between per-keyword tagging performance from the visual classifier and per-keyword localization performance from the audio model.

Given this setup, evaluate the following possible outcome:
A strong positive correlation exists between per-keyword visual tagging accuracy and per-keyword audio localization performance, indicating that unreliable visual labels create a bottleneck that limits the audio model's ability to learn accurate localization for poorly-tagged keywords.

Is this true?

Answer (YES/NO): YES